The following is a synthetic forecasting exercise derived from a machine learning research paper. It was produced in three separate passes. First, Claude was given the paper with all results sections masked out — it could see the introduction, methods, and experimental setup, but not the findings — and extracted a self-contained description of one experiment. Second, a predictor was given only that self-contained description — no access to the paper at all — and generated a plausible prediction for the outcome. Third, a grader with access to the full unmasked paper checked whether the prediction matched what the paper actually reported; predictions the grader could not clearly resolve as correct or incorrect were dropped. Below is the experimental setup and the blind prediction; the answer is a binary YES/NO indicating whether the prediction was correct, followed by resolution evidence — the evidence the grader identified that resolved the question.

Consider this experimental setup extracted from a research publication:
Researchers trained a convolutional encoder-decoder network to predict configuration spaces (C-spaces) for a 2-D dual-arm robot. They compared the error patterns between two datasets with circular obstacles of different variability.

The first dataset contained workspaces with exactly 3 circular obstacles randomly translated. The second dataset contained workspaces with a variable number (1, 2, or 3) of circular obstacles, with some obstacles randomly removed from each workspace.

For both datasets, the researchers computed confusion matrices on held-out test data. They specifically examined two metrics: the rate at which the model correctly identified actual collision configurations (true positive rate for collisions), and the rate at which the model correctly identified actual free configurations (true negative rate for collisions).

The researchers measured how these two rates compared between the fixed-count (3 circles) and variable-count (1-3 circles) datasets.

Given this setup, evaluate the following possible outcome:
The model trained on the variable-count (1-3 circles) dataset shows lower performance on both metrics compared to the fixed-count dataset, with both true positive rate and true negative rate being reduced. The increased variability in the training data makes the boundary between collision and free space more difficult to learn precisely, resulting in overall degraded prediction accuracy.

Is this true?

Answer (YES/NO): NO